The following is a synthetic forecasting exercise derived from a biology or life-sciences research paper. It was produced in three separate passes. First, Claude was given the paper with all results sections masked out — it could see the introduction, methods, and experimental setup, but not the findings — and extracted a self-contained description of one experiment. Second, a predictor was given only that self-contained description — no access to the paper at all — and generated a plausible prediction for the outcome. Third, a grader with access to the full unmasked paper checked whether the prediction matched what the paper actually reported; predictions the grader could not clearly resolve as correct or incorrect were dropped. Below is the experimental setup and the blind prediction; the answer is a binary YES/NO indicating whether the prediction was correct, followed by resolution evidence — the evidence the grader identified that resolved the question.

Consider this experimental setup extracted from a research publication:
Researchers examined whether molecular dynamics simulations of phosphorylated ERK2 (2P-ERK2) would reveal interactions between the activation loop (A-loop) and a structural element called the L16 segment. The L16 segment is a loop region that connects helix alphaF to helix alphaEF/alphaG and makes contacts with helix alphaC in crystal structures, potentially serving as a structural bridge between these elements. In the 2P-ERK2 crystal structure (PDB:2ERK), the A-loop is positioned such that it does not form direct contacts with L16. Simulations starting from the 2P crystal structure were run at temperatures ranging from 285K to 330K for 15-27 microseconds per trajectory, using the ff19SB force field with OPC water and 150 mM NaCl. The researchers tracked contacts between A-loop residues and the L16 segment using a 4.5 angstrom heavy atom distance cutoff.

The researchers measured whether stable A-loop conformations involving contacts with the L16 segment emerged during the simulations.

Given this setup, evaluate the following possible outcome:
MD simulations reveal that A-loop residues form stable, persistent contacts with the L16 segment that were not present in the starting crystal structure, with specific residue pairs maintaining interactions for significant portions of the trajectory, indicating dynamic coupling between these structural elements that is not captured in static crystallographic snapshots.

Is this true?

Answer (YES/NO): YES